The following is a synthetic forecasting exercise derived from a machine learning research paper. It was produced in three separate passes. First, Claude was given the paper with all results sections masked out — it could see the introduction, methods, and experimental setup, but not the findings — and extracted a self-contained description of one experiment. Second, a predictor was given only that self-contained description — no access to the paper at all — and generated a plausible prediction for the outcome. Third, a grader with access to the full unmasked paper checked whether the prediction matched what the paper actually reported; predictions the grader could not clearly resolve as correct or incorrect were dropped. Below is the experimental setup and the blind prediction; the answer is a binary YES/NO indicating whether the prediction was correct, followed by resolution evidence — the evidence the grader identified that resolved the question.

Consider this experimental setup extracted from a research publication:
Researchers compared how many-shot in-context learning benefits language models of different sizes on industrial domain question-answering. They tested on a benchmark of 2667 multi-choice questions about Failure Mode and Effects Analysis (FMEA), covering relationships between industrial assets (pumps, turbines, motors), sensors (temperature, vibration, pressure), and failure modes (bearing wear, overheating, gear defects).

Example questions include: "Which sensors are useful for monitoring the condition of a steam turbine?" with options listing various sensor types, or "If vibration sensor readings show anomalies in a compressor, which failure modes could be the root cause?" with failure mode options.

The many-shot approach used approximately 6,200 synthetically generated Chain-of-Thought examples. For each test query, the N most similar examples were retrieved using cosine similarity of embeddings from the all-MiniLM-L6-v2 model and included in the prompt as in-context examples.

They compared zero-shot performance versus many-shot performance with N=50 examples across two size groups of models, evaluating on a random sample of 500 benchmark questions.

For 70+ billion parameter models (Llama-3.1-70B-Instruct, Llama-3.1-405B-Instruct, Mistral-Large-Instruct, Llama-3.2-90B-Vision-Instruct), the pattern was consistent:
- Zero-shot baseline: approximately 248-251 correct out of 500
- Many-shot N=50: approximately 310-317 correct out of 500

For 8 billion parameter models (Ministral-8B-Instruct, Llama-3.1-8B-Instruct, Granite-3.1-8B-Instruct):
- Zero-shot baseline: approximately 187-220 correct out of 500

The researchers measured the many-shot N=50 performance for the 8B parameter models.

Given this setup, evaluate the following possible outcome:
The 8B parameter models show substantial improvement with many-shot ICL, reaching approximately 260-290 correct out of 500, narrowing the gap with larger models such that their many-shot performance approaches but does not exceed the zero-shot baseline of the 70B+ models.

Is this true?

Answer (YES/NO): NO